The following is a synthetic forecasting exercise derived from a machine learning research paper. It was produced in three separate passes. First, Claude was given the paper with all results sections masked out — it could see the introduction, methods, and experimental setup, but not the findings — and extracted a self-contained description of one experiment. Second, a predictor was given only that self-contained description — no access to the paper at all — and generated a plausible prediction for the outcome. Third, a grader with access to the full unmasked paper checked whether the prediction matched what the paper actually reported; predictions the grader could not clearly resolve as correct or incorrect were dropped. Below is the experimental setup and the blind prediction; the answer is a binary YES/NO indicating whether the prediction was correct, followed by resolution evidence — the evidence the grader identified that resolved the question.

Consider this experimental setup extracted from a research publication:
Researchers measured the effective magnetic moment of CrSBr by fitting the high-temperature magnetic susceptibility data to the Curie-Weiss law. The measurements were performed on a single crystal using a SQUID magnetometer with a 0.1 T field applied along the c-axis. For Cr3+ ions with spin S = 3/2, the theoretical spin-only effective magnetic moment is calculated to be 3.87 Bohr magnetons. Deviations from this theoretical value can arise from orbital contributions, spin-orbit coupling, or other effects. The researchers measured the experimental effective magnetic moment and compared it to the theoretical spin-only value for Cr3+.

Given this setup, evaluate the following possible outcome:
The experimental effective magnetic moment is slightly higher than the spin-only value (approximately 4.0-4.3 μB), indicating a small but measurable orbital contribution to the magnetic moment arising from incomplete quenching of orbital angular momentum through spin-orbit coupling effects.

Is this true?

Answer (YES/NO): YES